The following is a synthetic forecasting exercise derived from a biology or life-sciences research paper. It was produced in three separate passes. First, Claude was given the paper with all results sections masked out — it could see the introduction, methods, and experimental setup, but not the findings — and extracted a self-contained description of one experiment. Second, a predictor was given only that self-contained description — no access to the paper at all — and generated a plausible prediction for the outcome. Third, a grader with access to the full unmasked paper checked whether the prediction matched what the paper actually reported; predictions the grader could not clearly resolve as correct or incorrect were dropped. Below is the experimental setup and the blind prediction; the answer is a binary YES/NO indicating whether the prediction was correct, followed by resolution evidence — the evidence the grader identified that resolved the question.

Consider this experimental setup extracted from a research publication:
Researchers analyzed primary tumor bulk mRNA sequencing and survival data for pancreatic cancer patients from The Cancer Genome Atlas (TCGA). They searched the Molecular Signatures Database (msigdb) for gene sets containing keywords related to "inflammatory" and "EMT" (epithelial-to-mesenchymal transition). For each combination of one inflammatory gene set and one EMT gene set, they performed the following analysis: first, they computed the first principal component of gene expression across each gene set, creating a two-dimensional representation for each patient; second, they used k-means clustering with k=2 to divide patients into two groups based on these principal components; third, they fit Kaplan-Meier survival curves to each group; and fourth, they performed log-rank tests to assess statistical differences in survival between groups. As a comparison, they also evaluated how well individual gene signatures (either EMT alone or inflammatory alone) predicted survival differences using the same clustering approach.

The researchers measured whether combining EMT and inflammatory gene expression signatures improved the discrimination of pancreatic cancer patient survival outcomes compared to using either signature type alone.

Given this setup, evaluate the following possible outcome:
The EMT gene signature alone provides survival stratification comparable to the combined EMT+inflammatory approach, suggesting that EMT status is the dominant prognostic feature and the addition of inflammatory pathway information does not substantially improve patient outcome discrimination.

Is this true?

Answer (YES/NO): NO